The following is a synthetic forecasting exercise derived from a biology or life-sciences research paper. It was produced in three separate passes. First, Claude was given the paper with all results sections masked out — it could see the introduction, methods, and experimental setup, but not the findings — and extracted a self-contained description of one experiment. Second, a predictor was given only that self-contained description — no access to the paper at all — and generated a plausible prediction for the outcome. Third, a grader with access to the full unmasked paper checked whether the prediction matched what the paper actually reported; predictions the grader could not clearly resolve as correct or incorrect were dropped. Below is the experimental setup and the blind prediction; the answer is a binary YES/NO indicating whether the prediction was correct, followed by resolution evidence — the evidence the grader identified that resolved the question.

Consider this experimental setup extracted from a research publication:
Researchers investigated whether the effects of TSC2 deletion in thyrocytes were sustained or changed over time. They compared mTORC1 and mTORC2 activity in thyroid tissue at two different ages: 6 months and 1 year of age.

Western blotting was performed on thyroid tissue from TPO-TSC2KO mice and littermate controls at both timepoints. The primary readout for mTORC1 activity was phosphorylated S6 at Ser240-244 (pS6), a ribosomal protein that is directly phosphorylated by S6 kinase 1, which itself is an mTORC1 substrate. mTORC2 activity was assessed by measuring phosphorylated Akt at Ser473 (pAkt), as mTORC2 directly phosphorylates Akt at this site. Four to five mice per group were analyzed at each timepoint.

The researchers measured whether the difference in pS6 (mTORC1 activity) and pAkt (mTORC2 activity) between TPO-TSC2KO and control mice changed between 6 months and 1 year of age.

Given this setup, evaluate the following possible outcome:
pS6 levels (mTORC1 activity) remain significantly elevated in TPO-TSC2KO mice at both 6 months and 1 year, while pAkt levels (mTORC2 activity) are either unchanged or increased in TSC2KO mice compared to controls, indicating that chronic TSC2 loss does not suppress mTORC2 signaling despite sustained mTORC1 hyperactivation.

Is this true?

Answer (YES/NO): NO